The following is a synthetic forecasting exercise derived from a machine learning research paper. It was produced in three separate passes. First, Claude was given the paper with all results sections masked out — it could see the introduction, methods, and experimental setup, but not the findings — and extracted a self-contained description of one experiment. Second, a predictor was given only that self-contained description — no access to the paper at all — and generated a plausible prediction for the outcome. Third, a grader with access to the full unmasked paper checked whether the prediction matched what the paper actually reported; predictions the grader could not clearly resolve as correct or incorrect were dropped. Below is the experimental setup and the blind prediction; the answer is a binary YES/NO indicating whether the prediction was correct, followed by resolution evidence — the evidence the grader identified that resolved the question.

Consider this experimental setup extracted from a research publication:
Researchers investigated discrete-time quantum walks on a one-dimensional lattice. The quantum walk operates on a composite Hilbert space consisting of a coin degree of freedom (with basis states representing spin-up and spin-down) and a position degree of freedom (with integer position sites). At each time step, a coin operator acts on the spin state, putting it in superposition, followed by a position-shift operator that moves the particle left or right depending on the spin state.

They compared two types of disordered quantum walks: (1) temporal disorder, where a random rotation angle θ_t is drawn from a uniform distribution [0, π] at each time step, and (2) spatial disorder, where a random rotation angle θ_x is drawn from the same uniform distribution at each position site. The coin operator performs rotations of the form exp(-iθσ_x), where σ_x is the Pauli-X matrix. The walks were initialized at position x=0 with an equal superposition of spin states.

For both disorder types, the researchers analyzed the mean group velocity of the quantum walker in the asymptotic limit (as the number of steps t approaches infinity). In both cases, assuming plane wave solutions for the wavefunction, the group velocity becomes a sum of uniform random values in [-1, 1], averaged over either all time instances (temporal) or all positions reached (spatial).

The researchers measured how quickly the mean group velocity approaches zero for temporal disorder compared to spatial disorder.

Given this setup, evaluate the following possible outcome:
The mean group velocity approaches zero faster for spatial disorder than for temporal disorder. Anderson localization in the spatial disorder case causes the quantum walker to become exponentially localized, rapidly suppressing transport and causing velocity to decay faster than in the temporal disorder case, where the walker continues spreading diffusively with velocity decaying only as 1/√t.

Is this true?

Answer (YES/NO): YES